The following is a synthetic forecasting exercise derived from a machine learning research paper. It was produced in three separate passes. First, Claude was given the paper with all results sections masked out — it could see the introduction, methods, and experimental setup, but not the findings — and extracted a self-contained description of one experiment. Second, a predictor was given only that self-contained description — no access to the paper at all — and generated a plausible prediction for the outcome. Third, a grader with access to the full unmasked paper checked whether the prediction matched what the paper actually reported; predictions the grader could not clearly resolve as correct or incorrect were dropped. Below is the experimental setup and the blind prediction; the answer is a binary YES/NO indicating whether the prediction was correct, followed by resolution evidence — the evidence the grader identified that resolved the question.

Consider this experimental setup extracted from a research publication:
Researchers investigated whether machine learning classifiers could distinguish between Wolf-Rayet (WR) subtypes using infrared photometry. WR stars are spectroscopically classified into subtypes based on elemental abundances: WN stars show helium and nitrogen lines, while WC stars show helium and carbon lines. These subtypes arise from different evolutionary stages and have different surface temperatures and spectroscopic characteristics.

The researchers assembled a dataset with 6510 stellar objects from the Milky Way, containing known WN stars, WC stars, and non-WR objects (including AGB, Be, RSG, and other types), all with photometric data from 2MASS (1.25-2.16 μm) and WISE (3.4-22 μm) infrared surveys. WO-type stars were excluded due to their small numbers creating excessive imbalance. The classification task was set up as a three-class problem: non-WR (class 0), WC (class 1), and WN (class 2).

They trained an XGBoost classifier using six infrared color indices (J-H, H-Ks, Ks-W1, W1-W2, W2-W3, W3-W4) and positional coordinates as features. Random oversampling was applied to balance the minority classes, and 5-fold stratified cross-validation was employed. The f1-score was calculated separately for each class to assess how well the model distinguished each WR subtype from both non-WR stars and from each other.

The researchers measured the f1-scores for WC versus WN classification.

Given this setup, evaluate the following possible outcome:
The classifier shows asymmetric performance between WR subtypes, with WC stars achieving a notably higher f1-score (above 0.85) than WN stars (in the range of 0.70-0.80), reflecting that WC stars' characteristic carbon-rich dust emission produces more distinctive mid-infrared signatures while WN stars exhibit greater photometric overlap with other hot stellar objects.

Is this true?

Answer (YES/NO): NO